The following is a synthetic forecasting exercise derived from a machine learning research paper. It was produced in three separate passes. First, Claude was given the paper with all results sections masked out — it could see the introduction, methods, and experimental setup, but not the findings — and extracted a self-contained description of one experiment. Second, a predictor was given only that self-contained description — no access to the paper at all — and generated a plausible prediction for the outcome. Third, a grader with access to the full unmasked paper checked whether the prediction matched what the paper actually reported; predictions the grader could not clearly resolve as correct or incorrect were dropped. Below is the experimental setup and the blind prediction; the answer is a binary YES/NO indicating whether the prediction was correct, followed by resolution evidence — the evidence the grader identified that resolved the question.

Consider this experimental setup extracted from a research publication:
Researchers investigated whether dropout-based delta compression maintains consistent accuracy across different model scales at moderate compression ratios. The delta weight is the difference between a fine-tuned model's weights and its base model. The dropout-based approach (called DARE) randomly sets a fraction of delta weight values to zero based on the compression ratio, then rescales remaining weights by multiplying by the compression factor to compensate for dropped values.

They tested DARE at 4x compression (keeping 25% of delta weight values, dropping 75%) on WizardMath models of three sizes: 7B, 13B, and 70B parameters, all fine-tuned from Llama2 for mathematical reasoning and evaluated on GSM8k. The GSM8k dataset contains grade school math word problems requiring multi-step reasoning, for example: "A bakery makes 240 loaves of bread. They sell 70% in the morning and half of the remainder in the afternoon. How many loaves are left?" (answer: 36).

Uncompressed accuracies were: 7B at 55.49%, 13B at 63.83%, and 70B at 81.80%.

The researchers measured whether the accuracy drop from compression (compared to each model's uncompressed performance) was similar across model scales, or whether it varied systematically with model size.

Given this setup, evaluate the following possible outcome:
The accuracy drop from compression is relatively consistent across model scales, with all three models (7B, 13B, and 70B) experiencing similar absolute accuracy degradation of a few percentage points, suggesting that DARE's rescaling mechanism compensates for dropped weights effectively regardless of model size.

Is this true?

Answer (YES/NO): NO